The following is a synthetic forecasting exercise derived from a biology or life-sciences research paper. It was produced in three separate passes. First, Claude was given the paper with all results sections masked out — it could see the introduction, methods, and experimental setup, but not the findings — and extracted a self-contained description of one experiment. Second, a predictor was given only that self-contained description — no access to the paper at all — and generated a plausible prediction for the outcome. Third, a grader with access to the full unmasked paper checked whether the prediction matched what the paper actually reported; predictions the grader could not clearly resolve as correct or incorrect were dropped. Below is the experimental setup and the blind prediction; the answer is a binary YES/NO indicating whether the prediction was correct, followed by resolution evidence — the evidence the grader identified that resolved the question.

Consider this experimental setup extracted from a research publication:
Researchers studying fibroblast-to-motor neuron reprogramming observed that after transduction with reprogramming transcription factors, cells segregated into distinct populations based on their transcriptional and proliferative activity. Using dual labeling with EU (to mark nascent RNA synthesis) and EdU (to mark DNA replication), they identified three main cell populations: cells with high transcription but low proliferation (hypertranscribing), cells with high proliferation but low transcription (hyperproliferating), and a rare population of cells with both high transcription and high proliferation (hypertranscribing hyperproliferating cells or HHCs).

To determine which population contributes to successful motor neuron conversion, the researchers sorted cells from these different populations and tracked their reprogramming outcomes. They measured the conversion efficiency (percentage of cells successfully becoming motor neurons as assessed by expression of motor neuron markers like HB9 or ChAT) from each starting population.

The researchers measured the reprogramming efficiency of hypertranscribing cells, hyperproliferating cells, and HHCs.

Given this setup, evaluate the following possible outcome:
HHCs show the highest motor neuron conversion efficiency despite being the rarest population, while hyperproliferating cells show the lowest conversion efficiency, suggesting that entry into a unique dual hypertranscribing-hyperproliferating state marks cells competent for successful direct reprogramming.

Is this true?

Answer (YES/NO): NO